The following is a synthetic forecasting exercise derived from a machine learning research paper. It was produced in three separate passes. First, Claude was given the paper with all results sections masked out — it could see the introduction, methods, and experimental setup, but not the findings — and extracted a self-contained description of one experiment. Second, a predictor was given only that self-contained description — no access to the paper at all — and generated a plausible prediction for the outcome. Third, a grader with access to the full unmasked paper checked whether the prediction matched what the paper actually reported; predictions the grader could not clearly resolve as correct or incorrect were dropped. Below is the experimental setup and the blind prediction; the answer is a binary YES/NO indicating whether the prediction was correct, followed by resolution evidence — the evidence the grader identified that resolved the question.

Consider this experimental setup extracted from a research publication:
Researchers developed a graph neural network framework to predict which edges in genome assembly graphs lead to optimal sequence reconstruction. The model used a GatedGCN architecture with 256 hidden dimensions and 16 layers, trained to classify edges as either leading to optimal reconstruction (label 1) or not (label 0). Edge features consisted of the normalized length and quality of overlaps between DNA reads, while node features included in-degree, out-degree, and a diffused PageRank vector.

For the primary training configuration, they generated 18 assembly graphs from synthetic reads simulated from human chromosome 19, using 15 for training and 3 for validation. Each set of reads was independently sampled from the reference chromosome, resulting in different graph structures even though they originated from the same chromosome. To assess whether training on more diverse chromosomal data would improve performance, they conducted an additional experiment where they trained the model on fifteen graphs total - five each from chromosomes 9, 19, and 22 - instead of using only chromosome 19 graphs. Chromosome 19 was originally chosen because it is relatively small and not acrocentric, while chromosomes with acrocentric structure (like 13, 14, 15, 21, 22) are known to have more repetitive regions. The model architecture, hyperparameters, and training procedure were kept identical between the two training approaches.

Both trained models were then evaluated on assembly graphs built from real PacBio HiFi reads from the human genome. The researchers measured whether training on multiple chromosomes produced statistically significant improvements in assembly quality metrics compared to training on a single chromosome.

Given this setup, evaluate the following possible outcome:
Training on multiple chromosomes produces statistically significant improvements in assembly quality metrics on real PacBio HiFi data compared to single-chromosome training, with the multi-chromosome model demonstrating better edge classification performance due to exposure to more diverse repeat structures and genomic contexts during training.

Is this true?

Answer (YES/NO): NO